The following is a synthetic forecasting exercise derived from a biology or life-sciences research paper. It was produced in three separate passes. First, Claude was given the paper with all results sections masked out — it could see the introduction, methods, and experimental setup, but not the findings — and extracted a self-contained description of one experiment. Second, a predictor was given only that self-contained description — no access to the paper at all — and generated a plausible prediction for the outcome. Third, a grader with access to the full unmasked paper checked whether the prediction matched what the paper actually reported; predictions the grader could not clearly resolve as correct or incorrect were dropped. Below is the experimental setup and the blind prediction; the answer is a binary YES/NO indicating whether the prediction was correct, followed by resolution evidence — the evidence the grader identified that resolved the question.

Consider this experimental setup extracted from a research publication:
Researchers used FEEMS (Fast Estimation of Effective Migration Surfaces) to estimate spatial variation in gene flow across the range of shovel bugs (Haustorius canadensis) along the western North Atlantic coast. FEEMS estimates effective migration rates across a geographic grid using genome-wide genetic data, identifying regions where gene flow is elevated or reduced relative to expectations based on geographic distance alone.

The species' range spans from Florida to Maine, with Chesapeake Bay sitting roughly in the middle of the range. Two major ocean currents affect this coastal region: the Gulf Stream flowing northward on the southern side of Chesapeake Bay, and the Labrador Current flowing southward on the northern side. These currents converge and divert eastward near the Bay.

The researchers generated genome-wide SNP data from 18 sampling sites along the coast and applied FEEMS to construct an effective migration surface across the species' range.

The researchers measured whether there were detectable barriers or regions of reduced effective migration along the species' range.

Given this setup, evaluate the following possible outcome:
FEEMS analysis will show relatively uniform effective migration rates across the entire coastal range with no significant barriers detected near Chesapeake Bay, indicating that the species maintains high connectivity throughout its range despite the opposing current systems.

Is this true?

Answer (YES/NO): NO